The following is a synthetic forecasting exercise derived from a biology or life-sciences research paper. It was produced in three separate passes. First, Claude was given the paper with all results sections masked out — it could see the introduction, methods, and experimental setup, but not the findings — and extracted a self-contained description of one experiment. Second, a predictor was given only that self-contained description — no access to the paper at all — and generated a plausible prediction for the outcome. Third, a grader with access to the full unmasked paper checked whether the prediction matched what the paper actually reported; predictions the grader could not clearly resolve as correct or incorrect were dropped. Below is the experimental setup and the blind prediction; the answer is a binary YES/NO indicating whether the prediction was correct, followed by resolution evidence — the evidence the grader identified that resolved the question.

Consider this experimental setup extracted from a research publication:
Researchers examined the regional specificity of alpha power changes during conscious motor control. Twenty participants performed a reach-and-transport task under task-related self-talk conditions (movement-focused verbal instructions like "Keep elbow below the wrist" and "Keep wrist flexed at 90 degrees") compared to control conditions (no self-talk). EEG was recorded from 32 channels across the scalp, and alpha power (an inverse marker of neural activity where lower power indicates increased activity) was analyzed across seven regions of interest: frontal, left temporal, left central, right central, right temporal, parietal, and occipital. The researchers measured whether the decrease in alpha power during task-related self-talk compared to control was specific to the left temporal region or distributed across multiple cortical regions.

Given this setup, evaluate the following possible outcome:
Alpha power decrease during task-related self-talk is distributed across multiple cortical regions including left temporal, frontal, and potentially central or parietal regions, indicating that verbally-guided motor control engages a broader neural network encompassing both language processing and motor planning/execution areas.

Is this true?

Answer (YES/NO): NO